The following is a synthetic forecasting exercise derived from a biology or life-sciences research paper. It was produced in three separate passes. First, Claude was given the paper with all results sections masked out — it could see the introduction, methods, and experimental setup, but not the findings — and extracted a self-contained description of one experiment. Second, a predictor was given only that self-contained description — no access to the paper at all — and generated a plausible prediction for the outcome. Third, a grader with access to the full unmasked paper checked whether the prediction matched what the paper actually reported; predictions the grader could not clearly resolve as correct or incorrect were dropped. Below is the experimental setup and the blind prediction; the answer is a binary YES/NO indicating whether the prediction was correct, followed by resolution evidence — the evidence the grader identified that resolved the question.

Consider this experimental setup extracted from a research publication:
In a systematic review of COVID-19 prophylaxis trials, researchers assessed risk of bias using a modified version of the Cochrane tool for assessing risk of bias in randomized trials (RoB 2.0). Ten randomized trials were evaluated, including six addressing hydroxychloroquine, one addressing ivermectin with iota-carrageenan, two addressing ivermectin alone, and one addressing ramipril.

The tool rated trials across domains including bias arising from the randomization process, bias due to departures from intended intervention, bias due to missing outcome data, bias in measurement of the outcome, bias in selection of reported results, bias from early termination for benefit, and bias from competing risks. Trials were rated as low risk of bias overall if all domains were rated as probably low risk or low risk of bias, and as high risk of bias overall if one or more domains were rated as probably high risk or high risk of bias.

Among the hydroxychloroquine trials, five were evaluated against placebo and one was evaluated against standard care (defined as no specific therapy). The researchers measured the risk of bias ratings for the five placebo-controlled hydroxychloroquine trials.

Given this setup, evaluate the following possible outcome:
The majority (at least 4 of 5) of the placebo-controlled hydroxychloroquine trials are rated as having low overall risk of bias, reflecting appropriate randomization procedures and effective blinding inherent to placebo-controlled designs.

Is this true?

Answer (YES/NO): YES